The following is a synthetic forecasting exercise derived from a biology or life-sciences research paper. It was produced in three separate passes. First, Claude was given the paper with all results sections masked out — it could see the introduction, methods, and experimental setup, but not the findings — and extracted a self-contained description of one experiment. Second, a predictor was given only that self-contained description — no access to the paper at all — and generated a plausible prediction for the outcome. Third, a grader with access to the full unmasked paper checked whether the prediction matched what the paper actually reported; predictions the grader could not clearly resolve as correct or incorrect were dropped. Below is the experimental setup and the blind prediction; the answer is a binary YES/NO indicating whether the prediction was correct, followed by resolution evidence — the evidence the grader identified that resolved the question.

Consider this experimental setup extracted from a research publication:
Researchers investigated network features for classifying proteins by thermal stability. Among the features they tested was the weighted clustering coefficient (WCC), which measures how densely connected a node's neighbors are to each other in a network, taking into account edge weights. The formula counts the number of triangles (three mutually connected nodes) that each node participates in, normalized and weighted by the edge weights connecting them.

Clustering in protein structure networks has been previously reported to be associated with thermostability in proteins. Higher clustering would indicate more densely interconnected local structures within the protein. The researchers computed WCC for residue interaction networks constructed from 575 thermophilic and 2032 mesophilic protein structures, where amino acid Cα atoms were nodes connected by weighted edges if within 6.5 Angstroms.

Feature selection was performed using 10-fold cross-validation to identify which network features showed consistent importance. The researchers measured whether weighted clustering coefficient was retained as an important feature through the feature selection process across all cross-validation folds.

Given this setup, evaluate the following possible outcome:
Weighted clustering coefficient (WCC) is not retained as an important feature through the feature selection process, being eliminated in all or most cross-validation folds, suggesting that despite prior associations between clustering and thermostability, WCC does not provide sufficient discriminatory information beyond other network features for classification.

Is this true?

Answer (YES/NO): NO